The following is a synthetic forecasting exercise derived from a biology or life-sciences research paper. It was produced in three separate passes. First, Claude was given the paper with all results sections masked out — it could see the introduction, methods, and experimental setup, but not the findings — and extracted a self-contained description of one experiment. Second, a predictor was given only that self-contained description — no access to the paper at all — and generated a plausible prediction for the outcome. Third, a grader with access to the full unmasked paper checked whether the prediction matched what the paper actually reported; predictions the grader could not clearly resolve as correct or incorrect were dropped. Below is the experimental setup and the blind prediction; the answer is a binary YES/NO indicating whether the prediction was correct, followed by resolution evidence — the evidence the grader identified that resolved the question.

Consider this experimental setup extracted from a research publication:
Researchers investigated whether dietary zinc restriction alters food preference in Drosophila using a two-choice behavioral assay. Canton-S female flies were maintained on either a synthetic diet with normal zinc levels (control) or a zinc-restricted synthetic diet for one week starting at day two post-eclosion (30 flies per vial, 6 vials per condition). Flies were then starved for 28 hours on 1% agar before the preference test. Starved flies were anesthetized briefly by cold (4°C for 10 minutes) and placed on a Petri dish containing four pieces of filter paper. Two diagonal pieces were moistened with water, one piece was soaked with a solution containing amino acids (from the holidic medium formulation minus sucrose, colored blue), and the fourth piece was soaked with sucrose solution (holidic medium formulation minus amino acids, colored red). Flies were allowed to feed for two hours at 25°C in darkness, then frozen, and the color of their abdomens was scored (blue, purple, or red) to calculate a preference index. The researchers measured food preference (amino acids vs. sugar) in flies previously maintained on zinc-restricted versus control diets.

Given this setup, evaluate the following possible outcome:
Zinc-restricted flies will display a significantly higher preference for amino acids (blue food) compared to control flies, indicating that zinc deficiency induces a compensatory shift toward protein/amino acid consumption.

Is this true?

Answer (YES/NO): YES